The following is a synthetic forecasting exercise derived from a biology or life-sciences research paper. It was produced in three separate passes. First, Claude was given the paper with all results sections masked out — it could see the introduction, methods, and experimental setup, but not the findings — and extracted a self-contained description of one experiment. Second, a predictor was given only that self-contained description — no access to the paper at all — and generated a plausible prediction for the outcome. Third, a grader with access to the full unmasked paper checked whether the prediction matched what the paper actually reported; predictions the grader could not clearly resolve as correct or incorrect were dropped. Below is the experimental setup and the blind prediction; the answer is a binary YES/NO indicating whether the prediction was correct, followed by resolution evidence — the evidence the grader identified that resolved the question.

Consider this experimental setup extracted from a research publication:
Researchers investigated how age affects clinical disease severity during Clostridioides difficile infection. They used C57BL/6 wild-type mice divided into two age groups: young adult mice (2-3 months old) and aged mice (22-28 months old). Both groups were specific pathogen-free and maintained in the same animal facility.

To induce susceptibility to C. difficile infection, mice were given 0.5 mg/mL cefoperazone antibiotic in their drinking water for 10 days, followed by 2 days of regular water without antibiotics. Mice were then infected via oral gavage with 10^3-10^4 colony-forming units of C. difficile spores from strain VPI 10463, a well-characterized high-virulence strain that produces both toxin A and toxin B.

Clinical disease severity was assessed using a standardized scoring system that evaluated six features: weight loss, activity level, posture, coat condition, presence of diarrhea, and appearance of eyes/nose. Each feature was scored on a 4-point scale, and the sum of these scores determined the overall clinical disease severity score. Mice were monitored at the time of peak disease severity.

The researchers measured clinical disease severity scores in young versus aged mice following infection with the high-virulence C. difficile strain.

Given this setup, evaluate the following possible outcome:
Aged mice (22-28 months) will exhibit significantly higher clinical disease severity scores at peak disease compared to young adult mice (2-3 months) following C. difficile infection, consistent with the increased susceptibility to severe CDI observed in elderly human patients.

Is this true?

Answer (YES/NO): YES